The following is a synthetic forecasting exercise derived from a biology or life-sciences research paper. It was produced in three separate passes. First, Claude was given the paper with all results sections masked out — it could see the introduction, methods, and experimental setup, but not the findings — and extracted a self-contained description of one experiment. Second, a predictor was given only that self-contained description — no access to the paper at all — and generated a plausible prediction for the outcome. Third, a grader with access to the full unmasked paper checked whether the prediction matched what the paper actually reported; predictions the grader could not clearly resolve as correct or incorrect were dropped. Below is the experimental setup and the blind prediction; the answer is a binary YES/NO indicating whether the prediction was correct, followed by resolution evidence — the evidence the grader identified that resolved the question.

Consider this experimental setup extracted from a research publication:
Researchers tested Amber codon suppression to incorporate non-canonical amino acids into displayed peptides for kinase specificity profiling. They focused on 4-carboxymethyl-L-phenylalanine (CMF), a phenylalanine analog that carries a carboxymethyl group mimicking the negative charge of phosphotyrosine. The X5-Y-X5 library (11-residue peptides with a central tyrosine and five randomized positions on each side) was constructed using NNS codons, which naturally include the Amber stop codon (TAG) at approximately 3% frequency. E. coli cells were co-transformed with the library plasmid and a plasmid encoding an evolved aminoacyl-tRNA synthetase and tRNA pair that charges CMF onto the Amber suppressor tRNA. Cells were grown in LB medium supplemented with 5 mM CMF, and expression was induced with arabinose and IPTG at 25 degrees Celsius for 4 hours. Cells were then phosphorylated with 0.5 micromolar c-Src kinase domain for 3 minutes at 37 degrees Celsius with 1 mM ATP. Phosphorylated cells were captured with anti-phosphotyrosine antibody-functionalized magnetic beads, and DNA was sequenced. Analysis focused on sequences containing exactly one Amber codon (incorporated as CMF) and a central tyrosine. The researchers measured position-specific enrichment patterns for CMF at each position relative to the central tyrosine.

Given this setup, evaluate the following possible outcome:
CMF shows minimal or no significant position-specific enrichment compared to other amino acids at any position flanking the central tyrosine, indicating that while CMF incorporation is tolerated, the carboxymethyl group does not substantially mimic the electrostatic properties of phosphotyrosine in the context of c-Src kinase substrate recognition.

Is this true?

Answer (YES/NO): NO